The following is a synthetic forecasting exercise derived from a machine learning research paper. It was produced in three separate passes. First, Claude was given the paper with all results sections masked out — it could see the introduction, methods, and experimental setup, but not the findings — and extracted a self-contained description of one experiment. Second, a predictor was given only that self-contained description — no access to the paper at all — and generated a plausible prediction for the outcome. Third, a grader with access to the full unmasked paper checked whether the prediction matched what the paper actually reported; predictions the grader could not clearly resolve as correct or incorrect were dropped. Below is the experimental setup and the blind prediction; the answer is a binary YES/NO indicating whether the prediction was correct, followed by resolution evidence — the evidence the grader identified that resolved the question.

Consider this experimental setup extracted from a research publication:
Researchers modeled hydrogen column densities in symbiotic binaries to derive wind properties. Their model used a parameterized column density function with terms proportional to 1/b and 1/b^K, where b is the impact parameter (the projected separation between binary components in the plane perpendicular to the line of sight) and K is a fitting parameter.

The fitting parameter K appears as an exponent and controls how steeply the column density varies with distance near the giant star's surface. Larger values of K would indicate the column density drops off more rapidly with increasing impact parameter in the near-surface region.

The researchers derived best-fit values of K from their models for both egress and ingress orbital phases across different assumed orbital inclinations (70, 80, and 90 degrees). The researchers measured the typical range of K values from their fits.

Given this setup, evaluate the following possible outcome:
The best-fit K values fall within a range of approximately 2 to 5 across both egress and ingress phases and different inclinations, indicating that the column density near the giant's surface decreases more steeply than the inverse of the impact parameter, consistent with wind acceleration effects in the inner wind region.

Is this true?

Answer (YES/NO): NO